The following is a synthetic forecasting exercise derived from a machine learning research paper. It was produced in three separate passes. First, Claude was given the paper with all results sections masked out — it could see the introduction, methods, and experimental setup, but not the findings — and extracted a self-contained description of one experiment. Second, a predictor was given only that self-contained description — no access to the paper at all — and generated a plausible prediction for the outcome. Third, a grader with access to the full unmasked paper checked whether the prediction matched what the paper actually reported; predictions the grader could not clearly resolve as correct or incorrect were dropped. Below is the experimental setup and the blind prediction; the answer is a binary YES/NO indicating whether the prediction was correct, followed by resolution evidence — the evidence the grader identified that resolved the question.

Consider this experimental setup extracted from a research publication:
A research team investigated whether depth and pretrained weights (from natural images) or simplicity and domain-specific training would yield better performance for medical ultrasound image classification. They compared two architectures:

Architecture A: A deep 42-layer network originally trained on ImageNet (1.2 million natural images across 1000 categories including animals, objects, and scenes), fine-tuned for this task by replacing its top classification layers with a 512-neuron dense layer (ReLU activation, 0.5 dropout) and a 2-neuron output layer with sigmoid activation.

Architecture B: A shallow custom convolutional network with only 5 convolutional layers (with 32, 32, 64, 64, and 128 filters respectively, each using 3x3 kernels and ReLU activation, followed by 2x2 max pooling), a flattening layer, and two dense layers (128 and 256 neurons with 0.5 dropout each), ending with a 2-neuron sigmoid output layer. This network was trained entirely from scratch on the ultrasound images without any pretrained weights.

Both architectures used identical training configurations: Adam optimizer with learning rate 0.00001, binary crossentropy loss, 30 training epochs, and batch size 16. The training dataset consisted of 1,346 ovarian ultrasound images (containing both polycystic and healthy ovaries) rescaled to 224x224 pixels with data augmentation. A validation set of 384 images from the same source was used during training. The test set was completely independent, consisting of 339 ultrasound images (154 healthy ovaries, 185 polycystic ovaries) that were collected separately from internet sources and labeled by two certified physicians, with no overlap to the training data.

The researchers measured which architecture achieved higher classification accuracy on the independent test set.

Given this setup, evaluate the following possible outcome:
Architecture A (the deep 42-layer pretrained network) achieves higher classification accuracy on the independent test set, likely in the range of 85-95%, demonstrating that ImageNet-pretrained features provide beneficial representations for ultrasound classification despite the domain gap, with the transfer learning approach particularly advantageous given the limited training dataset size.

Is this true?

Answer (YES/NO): NO